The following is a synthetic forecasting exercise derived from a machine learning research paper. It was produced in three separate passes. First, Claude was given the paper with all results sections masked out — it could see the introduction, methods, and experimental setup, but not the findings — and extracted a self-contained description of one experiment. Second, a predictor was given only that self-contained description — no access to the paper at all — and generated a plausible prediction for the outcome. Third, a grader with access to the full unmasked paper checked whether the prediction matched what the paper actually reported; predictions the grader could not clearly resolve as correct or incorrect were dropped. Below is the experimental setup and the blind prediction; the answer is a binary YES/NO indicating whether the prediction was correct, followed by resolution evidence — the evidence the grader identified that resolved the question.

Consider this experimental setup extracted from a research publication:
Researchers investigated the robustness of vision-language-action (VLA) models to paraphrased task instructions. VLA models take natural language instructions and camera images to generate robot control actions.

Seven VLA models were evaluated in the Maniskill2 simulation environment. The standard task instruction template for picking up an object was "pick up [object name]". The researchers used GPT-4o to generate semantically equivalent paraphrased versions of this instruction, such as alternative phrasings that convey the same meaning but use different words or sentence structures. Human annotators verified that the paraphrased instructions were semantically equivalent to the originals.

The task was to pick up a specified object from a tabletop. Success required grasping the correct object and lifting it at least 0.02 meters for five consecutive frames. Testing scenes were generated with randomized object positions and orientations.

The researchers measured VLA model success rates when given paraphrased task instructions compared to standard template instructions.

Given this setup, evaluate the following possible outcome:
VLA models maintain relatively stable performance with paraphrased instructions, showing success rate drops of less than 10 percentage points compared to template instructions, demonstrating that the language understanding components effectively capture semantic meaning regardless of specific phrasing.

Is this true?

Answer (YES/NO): NO